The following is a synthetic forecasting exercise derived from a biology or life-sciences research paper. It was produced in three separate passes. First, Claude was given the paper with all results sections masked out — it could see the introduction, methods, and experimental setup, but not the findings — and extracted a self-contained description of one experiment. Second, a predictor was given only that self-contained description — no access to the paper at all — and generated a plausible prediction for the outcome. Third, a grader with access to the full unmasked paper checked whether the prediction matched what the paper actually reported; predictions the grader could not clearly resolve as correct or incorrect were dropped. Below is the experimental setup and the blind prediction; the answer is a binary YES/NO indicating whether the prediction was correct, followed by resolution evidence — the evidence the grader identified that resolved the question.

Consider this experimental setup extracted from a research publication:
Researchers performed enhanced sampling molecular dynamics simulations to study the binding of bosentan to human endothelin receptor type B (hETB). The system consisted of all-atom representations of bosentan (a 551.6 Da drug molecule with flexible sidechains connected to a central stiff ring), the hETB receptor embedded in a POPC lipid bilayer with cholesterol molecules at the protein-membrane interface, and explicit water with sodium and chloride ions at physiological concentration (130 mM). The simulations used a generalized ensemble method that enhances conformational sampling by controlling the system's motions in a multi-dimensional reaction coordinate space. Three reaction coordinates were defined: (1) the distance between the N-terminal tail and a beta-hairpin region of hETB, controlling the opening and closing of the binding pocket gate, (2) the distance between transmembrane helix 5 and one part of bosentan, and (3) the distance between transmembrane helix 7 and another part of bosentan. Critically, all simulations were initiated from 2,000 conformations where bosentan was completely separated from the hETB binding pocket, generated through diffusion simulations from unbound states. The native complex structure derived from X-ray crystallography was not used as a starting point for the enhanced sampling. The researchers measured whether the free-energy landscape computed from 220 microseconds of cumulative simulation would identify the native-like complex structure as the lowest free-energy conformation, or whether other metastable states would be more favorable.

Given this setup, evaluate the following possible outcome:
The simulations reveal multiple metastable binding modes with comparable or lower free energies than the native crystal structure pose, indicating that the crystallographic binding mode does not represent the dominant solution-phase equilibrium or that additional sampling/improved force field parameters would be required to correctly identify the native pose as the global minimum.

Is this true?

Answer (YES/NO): NO